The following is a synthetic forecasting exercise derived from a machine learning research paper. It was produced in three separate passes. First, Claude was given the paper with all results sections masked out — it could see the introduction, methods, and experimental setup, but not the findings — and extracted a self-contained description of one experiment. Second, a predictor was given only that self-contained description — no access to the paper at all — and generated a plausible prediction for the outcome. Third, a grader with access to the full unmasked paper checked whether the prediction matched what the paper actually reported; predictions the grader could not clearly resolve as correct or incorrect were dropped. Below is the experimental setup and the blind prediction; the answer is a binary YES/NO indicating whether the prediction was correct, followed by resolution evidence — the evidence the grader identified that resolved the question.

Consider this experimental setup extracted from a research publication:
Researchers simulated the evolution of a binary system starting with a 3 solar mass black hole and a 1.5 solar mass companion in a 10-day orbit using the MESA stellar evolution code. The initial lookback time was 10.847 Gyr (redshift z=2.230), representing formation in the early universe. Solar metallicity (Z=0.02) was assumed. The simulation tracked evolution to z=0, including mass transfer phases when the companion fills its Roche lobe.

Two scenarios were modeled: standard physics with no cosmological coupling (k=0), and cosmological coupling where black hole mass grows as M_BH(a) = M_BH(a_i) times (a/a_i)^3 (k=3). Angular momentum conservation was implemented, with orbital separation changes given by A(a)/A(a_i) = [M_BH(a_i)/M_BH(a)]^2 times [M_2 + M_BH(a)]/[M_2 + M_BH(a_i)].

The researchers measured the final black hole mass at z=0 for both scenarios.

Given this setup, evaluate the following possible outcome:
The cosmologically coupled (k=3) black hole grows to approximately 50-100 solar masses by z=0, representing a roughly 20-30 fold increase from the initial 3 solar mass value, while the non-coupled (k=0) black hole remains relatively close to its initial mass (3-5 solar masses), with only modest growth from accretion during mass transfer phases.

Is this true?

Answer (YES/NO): NO